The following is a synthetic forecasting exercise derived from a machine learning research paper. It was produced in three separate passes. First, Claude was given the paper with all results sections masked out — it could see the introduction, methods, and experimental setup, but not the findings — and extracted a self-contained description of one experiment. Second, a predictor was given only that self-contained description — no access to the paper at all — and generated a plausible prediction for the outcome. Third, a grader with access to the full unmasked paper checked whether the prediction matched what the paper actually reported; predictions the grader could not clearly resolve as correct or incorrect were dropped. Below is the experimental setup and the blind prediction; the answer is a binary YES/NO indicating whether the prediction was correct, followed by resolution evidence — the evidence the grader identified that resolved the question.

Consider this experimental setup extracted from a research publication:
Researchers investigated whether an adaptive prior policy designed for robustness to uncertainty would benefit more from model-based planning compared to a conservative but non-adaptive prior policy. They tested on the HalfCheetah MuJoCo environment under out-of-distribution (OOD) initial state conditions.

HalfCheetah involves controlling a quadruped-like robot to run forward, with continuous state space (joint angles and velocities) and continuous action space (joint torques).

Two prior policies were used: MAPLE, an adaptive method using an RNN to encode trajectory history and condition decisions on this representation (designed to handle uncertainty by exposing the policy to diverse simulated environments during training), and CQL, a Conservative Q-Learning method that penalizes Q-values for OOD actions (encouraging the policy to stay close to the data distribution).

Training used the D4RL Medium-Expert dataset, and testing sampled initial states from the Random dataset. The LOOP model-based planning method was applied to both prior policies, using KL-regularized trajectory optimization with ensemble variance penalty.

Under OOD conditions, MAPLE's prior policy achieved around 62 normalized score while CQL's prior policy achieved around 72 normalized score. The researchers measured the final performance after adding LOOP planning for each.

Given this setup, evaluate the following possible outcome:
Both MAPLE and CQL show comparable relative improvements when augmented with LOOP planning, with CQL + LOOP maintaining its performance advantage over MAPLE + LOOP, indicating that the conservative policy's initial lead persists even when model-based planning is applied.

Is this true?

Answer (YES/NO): NO